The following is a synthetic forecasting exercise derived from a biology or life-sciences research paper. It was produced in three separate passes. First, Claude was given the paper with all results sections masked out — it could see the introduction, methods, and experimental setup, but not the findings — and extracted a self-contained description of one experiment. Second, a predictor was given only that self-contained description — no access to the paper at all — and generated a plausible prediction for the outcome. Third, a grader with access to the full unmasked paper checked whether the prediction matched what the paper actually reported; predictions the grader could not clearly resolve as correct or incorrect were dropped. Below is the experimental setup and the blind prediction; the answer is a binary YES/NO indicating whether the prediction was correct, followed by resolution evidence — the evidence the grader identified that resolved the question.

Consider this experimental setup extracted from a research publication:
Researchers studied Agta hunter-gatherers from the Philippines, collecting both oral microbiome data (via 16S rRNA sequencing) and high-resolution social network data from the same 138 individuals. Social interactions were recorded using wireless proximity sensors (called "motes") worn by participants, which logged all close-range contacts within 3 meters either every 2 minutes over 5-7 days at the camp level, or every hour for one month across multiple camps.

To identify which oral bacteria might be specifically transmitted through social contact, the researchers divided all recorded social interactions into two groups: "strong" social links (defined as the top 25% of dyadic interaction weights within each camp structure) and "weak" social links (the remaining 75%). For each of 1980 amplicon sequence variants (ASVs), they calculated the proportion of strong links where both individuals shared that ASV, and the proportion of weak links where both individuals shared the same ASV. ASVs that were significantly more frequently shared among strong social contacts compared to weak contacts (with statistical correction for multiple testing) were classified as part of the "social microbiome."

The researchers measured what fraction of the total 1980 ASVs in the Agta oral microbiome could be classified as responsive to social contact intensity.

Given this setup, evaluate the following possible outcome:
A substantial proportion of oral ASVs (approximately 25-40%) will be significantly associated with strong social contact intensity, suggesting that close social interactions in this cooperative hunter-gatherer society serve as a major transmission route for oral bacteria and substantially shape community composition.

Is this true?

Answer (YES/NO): NO